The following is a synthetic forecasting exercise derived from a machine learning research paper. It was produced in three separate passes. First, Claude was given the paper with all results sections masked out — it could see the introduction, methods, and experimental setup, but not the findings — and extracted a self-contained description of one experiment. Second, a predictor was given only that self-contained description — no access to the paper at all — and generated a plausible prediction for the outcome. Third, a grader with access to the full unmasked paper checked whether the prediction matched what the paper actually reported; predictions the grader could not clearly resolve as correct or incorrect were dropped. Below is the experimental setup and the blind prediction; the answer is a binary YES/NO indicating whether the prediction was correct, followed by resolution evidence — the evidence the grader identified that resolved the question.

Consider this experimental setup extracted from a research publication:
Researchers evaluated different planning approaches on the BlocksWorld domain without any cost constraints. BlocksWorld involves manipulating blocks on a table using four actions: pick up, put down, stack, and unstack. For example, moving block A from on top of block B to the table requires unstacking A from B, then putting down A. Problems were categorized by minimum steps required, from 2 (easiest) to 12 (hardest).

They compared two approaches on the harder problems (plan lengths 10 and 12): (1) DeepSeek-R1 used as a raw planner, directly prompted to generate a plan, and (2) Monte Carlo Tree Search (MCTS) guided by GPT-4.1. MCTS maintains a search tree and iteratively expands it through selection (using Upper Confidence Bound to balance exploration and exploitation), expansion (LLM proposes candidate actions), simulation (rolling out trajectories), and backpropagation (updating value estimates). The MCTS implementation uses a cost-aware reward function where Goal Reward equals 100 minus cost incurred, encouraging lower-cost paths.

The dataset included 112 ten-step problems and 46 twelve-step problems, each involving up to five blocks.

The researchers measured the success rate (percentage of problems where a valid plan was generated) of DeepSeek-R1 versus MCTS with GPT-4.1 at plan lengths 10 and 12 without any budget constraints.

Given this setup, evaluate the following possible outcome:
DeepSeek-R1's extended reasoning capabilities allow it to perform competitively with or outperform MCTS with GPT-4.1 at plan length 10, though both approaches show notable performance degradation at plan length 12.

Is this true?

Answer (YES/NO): NO